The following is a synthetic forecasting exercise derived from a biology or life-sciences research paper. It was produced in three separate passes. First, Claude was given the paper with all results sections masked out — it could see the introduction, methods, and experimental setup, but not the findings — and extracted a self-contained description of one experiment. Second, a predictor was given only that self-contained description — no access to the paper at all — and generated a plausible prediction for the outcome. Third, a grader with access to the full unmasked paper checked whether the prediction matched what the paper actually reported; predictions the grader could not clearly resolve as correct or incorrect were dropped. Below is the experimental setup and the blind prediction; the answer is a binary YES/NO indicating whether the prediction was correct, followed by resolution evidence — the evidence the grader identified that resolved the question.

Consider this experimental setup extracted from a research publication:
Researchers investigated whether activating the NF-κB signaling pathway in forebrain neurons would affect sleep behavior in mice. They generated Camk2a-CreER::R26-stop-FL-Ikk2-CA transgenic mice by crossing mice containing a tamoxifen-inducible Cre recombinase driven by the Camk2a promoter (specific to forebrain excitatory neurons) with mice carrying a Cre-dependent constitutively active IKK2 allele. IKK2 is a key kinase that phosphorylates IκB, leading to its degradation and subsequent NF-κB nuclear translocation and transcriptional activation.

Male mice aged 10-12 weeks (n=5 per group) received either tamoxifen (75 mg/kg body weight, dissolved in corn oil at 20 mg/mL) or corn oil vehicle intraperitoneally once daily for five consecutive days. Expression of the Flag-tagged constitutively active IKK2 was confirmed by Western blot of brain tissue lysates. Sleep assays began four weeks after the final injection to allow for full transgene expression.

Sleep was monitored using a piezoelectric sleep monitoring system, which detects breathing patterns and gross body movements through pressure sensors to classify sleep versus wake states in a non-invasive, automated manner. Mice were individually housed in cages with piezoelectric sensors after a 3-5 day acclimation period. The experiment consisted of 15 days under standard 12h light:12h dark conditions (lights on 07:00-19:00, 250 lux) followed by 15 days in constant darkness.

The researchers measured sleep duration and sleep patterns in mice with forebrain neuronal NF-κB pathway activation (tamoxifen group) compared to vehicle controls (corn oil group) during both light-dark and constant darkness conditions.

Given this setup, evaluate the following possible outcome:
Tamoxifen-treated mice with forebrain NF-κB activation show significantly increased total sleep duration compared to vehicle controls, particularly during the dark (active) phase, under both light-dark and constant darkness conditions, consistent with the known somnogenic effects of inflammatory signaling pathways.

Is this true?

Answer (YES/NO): NO